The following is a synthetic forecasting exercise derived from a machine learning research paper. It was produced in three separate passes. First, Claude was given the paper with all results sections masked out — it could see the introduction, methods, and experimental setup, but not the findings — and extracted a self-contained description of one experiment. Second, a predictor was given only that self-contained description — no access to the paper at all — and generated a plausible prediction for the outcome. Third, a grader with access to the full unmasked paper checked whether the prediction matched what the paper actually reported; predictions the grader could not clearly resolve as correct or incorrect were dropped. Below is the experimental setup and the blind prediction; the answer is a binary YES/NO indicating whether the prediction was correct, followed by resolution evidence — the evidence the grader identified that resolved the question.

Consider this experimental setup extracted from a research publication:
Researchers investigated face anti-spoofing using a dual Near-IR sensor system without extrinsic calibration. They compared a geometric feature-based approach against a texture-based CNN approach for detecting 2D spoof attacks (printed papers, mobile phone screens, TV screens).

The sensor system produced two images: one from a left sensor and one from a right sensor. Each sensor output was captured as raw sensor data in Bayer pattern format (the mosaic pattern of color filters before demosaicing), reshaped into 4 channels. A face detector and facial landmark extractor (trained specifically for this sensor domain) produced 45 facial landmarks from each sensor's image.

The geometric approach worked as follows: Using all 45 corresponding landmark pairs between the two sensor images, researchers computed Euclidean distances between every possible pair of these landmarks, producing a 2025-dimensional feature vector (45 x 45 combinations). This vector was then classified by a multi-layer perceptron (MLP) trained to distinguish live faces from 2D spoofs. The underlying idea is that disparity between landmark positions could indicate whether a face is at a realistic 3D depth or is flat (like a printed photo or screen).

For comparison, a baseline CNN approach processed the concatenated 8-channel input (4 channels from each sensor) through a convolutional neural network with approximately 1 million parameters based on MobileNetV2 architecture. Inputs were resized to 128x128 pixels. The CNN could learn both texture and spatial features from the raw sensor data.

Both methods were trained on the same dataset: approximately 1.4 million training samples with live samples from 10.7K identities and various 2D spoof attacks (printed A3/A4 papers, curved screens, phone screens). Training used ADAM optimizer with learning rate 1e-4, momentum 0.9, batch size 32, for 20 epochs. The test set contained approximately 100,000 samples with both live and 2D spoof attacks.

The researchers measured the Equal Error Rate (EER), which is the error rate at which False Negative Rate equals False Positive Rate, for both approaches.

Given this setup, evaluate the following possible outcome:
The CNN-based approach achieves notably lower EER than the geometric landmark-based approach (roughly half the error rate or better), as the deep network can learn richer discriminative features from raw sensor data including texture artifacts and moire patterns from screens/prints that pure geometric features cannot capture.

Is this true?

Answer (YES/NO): YES